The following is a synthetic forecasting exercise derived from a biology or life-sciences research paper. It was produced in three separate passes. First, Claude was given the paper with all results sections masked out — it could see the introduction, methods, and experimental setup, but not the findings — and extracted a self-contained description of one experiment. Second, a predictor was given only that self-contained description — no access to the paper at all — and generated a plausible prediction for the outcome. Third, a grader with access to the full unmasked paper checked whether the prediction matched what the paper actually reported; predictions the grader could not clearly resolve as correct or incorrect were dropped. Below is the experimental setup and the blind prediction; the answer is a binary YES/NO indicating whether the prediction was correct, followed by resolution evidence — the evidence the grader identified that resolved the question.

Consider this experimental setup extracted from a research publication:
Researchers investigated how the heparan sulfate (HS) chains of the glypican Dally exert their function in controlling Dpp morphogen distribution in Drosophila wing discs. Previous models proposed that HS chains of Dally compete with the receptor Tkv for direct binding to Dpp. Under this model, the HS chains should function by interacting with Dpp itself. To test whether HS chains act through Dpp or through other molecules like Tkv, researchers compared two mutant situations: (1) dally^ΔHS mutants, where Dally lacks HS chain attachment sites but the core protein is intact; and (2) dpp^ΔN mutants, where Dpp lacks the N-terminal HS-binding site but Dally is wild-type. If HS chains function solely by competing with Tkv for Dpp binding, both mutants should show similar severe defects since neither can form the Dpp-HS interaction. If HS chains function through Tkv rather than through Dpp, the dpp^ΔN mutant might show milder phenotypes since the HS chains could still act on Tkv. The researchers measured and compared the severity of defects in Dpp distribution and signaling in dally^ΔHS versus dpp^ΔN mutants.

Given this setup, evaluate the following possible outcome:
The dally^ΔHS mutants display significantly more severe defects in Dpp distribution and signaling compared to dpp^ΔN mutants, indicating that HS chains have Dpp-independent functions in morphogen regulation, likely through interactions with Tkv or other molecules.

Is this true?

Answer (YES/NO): YES